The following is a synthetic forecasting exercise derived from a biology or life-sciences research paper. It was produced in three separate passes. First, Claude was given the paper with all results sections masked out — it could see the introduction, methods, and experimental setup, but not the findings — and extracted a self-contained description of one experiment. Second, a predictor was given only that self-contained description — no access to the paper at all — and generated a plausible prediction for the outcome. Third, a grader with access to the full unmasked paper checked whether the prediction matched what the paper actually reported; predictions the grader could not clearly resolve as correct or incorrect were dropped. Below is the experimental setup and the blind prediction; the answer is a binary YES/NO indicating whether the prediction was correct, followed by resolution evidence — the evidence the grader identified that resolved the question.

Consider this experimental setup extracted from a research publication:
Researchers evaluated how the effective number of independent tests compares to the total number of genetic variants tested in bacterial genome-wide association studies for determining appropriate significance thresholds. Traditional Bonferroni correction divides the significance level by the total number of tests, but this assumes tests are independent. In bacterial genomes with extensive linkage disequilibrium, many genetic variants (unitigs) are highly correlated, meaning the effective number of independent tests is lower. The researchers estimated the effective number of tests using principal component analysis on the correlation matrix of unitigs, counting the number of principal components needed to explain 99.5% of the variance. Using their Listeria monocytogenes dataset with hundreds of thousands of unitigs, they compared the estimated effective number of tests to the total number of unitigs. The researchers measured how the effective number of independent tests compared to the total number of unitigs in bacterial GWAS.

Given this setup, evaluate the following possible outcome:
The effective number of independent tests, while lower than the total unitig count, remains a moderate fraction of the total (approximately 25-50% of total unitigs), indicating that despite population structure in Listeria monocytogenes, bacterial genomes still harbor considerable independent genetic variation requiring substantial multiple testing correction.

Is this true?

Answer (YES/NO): NO